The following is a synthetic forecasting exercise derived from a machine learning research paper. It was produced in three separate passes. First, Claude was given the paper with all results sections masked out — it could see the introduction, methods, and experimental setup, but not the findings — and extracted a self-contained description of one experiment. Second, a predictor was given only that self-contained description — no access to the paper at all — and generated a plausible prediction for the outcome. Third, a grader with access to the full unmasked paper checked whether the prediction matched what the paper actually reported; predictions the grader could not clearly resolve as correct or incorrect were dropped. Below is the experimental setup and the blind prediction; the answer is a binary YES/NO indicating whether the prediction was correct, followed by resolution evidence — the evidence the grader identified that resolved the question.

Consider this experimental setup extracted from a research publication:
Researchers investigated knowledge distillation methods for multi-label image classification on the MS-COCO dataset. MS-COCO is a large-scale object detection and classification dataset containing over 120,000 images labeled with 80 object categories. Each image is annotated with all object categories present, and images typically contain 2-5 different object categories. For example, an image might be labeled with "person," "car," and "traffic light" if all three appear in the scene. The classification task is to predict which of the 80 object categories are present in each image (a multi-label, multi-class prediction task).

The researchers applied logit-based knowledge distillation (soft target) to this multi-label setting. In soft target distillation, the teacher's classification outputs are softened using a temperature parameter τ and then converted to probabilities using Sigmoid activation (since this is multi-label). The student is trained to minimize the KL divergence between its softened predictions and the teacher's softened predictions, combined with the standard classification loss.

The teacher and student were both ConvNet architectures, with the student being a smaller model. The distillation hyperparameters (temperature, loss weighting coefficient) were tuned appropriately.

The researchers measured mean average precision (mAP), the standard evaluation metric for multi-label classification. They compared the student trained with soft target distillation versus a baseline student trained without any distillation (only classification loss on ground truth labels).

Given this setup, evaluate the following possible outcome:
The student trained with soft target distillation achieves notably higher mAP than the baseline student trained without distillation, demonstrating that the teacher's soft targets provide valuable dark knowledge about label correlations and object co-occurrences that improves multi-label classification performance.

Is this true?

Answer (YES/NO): NO